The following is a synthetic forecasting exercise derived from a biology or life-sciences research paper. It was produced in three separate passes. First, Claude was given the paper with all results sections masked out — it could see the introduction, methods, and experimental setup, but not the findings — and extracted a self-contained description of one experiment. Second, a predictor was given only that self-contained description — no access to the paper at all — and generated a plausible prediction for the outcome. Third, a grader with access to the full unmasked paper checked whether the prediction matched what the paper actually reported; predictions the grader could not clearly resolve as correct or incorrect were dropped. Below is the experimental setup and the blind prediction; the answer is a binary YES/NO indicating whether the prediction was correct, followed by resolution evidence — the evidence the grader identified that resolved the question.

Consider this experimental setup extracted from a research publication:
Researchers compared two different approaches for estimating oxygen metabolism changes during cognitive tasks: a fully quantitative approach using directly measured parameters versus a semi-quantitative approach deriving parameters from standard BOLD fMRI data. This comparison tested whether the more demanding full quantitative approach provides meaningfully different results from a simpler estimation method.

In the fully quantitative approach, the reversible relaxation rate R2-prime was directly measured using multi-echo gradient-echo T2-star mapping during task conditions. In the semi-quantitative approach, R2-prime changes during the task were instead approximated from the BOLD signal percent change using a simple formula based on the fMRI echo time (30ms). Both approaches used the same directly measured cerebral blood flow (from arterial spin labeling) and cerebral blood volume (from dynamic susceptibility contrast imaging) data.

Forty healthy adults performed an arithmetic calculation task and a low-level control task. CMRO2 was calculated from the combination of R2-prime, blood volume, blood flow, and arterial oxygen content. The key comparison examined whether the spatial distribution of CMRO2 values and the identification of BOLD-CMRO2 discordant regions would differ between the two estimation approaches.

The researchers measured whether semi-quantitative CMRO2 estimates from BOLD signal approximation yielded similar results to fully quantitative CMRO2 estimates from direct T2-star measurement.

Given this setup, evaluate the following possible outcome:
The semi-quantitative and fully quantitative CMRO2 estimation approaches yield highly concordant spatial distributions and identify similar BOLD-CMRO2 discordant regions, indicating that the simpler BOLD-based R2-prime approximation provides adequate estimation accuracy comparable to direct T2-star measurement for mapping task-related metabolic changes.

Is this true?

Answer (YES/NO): YES